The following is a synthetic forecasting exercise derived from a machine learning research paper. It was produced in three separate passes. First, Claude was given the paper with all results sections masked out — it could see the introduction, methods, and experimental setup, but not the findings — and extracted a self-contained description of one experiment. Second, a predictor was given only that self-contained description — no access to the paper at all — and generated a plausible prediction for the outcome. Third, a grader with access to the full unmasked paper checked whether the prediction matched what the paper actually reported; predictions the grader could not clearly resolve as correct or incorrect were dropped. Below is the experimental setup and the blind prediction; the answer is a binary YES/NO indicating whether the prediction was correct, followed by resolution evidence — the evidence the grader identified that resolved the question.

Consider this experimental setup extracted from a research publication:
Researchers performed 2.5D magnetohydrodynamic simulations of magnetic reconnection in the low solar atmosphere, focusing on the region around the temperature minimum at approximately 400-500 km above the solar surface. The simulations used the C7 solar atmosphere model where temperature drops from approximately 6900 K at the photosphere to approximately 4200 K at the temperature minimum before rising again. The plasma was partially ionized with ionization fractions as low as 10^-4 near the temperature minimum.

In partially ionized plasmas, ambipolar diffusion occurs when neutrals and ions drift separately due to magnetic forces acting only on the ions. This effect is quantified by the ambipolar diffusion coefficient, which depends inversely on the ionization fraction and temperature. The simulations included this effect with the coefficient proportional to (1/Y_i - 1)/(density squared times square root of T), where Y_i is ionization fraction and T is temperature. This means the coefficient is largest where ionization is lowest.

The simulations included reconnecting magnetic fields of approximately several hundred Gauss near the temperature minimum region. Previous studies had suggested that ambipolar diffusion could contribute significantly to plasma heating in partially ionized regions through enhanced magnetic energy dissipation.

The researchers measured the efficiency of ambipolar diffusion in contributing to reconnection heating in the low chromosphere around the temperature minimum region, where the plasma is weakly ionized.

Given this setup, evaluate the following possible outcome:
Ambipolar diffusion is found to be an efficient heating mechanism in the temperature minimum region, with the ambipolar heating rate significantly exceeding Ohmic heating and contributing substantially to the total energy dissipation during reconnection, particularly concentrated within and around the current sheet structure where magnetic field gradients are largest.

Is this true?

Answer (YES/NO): NO